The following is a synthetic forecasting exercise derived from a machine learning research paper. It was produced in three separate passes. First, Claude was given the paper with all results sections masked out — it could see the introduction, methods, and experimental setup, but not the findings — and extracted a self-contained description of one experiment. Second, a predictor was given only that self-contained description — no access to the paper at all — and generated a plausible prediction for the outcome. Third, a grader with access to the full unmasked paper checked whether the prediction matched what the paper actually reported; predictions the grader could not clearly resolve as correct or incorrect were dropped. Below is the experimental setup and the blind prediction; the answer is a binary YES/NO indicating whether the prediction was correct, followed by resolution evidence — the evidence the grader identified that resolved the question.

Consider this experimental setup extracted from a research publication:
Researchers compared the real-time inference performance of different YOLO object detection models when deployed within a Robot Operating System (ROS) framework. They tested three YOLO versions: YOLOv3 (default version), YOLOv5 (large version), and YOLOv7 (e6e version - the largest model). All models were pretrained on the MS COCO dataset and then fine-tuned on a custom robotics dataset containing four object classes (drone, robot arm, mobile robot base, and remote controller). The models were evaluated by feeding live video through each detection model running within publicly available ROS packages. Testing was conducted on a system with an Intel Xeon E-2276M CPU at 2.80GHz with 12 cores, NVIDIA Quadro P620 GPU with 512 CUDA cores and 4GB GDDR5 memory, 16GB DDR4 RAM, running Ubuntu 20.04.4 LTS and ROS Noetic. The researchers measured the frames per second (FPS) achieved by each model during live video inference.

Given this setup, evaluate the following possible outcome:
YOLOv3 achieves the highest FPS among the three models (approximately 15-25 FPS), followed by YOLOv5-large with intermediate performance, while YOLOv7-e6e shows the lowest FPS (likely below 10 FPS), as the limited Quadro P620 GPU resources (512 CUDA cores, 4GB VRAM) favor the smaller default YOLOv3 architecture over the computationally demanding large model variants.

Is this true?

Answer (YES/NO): NO